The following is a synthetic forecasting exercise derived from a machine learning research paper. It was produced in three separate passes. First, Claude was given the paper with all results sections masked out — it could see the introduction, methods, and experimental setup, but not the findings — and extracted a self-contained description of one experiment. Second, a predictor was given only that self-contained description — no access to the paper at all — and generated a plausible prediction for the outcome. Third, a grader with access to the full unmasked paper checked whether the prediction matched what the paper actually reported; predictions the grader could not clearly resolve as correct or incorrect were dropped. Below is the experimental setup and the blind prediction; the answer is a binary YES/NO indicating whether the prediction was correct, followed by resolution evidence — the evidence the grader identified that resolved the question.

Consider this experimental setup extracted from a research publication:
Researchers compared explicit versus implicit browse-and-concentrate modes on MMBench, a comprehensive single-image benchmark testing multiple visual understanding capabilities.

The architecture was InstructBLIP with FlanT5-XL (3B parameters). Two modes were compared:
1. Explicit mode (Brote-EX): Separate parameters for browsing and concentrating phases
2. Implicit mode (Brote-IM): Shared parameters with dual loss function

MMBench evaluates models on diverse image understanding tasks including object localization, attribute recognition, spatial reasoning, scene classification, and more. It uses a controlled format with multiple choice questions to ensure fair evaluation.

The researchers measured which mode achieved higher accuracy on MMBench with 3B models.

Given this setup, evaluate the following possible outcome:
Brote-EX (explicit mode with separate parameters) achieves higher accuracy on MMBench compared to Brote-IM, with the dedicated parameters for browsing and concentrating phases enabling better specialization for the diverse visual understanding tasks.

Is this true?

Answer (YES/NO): NO